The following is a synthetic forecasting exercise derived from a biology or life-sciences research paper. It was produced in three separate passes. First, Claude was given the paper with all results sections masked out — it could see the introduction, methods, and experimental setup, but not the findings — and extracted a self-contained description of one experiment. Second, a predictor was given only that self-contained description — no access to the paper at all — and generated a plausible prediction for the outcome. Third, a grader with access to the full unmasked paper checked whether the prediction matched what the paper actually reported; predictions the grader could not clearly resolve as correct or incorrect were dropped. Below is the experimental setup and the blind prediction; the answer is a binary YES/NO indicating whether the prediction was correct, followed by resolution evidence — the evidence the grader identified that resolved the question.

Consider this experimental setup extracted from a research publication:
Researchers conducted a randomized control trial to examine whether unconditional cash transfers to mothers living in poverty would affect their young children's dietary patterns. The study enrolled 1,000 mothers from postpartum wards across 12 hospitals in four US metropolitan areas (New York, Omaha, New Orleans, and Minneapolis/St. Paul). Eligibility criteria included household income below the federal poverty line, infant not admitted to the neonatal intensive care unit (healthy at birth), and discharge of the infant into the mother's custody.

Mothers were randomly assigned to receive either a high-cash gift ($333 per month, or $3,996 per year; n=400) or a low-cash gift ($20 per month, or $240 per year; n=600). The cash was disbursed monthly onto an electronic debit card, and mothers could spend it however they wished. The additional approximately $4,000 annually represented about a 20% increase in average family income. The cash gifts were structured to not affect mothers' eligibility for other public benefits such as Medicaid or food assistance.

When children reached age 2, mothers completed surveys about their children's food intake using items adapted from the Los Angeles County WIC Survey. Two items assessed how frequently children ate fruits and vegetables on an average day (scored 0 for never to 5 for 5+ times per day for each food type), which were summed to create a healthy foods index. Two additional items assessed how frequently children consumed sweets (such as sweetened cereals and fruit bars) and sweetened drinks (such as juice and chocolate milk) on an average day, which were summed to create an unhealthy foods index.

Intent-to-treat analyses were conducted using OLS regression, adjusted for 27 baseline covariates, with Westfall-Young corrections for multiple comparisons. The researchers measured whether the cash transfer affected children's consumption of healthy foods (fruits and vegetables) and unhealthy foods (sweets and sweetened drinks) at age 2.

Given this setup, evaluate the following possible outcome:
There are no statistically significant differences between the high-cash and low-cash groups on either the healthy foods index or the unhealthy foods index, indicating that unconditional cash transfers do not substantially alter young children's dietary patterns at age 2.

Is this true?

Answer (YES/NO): NO